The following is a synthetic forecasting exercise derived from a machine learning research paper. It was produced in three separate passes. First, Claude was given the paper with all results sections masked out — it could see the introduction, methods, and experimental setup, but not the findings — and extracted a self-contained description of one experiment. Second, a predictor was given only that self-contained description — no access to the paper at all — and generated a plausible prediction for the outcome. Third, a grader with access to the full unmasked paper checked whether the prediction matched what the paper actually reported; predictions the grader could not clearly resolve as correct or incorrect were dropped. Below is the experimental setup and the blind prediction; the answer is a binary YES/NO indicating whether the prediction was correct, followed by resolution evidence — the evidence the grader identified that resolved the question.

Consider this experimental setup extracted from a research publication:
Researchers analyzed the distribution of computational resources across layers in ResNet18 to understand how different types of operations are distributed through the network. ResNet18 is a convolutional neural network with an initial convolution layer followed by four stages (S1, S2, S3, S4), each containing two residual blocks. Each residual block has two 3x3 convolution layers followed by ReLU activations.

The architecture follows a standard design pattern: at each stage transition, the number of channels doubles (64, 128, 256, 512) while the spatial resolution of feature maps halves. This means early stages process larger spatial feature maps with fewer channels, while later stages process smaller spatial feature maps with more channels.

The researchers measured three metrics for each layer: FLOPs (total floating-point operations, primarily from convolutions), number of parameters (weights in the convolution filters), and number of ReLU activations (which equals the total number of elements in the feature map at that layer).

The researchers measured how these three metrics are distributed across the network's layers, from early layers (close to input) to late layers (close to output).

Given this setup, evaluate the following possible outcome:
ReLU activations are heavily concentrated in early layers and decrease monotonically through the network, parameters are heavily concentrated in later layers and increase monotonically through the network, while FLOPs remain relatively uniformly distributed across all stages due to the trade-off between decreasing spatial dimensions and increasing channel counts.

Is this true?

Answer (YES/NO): YES